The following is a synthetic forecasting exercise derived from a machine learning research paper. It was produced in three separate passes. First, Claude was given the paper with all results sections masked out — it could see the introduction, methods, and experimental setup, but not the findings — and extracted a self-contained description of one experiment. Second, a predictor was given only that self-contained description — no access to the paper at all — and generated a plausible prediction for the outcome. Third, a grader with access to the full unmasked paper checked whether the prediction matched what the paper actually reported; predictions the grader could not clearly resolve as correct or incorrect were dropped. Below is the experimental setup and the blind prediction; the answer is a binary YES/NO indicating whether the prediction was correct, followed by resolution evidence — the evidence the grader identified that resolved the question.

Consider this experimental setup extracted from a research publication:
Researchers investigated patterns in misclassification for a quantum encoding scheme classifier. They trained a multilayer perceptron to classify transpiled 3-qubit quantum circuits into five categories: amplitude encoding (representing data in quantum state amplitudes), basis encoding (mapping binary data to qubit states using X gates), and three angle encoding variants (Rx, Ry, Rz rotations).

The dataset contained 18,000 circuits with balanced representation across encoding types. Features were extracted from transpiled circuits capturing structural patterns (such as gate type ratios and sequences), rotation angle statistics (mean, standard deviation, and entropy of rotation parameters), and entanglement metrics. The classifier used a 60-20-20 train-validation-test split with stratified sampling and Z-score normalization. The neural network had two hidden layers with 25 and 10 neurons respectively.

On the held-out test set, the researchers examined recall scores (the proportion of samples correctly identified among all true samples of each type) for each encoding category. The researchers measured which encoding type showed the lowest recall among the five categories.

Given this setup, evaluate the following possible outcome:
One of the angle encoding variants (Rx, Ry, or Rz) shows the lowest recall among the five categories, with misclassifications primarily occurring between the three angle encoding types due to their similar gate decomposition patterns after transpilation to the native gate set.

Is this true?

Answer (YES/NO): NO